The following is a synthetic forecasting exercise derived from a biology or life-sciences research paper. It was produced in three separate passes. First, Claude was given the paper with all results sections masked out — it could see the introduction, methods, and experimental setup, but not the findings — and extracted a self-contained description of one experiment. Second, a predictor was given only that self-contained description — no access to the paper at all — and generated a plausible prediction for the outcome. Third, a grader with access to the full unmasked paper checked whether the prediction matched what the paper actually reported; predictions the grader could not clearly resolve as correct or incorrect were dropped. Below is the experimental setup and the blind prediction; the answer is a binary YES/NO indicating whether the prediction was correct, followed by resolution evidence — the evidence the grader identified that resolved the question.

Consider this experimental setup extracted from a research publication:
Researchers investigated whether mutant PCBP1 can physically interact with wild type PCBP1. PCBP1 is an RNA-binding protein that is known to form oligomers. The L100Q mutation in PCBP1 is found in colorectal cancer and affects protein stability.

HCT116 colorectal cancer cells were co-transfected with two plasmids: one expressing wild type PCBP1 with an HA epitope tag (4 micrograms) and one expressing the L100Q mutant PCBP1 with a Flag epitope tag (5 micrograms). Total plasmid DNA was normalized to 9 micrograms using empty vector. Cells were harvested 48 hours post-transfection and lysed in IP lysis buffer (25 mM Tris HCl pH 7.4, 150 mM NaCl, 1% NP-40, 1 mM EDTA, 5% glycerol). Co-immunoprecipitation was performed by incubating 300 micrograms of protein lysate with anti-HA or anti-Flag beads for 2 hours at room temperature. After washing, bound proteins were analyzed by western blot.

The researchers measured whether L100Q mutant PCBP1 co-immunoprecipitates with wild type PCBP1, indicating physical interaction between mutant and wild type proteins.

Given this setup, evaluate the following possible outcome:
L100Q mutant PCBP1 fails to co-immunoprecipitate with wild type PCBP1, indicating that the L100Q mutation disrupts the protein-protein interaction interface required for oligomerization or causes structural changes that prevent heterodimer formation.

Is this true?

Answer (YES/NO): NO